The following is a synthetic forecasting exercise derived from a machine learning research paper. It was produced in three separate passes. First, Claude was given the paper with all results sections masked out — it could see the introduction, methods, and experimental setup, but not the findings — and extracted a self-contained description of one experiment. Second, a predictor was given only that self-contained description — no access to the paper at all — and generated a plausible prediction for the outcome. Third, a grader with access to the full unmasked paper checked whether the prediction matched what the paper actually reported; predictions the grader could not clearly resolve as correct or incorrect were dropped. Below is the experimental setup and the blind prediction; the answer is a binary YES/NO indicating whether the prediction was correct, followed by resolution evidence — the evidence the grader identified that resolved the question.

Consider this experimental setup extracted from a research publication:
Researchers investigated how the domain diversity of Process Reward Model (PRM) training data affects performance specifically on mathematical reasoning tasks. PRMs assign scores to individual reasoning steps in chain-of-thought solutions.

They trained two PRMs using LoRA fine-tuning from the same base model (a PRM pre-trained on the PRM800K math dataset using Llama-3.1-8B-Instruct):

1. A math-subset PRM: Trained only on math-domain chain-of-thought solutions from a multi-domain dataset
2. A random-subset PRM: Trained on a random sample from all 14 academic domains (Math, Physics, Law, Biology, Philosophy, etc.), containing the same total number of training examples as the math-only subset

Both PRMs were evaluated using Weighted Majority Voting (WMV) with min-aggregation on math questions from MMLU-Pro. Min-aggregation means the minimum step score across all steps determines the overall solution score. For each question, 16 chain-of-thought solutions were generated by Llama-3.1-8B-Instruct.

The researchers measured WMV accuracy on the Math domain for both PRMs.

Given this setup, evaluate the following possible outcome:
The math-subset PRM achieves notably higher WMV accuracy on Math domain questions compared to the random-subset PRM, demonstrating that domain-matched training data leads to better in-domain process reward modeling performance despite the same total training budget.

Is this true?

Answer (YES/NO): NO